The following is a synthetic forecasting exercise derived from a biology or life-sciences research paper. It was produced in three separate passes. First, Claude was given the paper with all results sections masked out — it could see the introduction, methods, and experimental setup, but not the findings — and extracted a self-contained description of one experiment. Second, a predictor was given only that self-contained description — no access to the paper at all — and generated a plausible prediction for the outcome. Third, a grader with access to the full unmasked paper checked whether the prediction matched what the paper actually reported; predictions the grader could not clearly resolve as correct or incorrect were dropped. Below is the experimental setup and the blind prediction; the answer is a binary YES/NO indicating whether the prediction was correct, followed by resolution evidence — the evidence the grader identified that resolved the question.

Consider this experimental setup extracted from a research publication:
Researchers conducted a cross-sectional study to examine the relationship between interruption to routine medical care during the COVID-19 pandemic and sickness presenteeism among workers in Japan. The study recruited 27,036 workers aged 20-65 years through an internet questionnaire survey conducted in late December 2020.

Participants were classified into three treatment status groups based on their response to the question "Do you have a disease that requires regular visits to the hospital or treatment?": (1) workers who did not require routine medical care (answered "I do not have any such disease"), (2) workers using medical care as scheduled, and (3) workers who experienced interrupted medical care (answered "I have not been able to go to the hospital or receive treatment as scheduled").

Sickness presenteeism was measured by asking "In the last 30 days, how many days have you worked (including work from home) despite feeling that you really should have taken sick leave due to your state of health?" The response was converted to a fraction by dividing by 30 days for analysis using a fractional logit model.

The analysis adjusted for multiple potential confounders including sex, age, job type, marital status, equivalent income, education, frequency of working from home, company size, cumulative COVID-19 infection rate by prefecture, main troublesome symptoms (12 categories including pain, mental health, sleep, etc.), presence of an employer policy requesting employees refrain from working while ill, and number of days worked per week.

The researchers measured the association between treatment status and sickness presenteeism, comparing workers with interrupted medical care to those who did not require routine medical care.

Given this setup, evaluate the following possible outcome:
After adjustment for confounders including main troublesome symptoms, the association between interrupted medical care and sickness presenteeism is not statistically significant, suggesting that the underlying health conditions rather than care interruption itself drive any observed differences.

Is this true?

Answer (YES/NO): NO